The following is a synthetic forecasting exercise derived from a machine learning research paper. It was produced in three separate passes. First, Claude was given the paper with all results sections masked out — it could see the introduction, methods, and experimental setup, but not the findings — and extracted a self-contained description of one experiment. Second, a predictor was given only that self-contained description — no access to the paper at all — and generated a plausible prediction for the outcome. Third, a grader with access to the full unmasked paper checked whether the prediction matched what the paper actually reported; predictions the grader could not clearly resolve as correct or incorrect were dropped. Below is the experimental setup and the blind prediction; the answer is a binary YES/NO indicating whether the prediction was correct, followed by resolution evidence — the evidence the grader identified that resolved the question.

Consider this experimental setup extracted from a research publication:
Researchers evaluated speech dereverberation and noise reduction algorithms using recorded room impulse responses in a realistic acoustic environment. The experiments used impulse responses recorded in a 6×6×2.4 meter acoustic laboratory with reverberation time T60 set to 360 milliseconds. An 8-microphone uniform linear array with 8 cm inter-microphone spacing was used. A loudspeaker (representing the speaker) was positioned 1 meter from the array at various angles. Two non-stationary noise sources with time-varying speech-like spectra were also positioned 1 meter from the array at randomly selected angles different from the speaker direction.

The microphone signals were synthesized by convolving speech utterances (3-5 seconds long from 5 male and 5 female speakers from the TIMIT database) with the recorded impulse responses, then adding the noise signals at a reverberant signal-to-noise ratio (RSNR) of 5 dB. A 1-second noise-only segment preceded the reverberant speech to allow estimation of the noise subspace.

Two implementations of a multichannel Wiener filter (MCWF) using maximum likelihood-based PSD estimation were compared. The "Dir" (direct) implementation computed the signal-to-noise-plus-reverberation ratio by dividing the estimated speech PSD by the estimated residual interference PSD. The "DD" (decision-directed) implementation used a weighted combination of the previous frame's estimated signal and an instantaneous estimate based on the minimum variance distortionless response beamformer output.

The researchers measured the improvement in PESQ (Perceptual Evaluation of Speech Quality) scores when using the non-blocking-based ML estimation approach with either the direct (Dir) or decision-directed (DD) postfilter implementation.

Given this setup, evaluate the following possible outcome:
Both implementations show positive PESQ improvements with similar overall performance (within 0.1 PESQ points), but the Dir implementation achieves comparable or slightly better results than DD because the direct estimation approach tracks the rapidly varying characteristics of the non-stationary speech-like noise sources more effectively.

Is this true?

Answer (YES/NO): NO